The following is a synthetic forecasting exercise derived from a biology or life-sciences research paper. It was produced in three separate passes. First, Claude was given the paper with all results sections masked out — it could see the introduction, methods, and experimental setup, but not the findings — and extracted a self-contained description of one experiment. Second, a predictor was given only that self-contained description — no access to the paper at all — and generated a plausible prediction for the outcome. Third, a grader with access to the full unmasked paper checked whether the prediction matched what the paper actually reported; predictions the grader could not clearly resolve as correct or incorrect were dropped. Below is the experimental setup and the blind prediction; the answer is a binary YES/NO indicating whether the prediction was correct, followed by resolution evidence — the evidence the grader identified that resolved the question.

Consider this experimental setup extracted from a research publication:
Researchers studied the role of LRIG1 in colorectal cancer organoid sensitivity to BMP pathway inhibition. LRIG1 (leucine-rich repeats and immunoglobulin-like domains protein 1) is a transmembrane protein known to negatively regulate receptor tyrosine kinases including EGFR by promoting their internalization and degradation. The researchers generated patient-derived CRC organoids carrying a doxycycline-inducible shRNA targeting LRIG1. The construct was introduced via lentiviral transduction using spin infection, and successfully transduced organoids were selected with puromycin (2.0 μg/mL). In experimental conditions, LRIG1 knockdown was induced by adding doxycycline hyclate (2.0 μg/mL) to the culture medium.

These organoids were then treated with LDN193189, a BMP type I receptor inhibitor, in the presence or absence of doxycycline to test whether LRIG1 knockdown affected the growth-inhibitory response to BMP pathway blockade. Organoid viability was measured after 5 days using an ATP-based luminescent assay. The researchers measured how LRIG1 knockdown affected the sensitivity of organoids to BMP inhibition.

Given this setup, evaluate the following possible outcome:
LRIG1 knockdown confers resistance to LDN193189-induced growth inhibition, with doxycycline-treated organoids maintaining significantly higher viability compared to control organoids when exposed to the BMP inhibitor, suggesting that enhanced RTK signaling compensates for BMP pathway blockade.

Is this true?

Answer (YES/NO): YES